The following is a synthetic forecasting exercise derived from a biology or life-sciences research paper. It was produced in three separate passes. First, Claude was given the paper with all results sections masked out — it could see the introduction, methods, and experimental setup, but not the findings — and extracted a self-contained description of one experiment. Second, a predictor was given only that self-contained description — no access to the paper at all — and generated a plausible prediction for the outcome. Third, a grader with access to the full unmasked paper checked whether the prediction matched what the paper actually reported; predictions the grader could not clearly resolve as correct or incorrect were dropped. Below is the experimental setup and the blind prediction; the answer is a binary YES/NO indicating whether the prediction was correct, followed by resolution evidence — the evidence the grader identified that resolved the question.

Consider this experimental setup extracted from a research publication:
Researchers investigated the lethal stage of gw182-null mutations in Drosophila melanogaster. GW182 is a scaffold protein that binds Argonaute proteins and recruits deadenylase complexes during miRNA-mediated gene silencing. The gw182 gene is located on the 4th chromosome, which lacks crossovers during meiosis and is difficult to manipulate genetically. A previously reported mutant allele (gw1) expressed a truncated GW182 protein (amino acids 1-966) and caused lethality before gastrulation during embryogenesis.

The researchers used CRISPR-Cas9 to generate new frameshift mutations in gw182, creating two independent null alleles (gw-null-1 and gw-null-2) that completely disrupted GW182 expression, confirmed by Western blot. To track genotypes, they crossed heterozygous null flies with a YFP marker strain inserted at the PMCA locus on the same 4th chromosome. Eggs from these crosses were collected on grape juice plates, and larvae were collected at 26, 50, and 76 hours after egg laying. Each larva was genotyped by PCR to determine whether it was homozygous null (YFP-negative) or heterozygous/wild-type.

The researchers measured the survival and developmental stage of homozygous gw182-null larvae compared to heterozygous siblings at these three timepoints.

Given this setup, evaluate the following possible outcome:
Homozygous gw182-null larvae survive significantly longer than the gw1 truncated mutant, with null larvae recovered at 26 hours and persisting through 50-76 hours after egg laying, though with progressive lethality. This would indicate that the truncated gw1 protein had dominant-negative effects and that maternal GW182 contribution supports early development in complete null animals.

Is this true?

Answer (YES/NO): NO